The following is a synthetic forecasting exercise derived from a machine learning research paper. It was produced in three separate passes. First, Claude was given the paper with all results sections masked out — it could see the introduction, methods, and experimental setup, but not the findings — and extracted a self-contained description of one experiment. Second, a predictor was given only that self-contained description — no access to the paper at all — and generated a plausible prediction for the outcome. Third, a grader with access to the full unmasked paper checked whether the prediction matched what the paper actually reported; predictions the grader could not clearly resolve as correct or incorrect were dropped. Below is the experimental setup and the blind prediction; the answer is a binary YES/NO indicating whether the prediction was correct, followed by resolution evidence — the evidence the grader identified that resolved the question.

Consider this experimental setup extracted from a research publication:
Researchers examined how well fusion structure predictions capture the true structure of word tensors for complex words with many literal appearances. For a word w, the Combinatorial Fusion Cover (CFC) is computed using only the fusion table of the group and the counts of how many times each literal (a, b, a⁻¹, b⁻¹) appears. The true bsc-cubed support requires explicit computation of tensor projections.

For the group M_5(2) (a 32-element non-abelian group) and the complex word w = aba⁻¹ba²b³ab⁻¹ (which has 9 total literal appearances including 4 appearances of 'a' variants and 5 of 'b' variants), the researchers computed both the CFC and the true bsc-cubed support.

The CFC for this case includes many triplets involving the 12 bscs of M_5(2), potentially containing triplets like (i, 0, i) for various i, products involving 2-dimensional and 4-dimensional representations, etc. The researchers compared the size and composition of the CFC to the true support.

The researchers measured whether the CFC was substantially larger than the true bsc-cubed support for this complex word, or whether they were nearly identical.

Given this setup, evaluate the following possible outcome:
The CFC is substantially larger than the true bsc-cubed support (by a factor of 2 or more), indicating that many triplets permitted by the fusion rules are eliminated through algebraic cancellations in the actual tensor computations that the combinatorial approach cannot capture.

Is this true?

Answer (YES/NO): YES